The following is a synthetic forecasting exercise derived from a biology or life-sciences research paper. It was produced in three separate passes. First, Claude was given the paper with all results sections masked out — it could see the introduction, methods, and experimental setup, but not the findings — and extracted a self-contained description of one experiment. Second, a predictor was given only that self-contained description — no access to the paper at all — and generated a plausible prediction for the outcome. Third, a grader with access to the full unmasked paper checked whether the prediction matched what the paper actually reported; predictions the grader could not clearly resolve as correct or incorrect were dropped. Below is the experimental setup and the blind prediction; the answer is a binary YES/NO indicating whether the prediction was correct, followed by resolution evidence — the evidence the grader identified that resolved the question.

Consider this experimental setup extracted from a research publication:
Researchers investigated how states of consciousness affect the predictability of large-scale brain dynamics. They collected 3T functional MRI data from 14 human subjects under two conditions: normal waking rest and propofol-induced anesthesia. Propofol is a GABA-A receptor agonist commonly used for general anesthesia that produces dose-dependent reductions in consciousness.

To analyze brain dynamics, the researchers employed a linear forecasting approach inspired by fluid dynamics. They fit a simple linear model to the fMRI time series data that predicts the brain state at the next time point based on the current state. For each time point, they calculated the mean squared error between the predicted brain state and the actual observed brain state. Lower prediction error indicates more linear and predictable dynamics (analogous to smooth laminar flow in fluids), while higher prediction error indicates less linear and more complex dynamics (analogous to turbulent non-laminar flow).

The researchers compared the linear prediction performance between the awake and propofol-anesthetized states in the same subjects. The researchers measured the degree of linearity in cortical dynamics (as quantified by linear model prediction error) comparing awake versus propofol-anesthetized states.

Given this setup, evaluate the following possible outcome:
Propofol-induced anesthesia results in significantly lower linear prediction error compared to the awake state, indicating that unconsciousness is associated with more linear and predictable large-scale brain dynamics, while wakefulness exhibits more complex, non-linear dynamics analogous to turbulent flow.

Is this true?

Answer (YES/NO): YES